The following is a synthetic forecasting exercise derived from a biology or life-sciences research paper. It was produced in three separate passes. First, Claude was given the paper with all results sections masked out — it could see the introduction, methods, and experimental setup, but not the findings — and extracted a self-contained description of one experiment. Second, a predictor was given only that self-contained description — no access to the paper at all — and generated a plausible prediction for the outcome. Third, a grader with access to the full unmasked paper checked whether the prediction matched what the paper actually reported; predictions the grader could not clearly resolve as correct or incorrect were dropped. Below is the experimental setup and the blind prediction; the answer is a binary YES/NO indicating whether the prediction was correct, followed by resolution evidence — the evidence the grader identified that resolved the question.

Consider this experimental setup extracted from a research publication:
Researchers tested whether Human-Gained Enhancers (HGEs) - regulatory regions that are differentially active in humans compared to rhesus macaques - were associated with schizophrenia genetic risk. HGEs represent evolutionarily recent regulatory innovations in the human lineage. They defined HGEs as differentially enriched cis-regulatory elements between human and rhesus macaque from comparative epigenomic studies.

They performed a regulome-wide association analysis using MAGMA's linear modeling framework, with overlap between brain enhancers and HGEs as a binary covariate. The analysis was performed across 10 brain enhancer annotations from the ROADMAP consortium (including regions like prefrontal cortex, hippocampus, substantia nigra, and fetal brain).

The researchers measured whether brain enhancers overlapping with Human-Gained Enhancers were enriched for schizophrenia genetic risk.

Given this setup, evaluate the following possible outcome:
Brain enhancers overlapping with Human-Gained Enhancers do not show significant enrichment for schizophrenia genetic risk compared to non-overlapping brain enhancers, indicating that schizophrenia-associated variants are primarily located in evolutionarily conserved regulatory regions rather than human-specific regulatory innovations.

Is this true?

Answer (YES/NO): YES